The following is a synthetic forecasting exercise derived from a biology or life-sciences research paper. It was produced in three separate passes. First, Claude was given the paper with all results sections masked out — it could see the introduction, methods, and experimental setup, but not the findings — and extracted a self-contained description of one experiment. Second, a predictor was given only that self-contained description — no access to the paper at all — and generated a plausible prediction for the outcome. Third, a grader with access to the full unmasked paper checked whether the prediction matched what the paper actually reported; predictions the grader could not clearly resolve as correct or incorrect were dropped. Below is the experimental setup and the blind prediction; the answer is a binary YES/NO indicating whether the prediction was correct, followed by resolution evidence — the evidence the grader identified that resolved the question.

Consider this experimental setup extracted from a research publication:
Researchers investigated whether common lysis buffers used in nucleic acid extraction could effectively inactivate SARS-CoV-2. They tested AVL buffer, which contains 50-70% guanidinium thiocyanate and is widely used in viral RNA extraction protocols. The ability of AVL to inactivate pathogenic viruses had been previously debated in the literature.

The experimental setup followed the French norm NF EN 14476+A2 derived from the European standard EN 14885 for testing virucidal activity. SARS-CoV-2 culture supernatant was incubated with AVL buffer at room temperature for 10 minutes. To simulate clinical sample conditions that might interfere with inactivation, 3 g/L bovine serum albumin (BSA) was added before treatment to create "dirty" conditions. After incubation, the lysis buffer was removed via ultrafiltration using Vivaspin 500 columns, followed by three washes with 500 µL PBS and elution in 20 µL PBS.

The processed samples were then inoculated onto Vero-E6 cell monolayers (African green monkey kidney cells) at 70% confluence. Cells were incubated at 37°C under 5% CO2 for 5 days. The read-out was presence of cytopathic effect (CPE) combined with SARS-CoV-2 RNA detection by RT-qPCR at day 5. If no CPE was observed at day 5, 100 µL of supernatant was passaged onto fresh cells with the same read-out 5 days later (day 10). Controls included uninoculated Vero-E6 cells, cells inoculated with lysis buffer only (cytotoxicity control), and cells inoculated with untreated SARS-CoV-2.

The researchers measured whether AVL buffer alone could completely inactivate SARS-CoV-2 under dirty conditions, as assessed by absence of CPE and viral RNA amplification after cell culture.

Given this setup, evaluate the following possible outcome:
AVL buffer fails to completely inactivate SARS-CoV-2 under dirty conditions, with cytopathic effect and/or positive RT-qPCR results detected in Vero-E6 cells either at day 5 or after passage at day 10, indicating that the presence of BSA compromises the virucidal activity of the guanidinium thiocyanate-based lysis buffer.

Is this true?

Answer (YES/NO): NO